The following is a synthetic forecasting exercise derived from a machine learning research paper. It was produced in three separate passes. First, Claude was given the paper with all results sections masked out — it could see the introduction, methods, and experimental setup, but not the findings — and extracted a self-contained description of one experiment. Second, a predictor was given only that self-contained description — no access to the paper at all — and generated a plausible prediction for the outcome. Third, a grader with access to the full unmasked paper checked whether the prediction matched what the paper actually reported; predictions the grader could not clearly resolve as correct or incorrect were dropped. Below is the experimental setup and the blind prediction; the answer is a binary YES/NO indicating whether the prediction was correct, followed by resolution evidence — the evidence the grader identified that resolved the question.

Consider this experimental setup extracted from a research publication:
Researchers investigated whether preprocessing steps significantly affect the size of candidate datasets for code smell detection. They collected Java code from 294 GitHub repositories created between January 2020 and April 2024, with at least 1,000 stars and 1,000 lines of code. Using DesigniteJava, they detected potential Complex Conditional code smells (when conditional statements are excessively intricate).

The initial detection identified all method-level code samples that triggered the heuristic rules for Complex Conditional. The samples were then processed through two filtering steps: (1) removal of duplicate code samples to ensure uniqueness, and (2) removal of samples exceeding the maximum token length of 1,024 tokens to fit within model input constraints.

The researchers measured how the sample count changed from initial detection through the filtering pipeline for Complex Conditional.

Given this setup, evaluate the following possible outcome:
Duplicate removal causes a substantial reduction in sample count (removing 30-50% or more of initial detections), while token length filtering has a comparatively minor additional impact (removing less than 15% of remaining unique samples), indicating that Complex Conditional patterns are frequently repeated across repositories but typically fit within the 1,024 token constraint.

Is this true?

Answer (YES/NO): YES